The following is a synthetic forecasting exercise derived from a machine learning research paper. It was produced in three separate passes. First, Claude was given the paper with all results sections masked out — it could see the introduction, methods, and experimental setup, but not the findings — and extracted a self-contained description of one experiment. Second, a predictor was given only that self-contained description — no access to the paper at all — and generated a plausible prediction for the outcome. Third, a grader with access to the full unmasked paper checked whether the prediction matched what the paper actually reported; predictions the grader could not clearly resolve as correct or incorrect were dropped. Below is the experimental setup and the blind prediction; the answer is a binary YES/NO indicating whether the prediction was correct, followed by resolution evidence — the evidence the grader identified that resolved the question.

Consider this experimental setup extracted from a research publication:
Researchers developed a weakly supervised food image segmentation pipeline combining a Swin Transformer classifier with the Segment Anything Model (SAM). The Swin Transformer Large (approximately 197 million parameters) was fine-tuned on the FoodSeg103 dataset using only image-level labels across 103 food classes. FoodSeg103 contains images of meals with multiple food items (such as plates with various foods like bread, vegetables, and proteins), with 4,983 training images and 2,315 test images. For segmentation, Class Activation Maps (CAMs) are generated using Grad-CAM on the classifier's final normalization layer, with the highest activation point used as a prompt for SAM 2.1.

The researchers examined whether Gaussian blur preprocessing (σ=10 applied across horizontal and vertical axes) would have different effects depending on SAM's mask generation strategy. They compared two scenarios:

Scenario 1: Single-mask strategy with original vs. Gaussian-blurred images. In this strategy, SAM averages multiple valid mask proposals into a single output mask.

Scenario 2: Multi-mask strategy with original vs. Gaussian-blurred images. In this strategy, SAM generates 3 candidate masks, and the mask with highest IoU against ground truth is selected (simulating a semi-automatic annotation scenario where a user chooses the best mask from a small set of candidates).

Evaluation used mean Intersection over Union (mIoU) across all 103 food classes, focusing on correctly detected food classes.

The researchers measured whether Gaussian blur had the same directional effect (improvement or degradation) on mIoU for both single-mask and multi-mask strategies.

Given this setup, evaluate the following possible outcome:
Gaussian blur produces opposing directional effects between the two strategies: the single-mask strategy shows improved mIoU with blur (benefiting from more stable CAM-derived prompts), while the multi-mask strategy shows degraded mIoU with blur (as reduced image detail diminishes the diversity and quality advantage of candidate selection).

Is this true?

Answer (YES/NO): YES